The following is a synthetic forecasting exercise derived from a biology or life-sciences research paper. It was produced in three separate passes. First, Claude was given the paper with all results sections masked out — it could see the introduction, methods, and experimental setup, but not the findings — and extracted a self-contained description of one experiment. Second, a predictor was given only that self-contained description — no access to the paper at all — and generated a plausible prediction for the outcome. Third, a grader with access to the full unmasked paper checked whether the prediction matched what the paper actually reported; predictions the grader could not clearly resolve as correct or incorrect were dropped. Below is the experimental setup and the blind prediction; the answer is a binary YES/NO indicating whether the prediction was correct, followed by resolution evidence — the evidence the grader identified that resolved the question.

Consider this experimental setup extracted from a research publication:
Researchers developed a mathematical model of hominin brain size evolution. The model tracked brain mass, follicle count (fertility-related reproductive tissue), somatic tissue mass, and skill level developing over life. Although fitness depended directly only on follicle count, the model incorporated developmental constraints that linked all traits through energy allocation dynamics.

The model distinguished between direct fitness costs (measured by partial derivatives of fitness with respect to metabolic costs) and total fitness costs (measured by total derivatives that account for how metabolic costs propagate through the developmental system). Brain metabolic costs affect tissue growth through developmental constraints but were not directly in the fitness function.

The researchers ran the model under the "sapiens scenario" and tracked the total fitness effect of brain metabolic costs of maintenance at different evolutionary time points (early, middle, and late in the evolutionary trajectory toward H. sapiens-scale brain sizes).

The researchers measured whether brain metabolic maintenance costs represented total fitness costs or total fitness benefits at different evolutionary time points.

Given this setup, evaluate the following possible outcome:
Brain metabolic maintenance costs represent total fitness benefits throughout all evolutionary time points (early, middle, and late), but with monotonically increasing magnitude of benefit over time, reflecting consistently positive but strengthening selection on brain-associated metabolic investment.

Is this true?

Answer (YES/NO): NO